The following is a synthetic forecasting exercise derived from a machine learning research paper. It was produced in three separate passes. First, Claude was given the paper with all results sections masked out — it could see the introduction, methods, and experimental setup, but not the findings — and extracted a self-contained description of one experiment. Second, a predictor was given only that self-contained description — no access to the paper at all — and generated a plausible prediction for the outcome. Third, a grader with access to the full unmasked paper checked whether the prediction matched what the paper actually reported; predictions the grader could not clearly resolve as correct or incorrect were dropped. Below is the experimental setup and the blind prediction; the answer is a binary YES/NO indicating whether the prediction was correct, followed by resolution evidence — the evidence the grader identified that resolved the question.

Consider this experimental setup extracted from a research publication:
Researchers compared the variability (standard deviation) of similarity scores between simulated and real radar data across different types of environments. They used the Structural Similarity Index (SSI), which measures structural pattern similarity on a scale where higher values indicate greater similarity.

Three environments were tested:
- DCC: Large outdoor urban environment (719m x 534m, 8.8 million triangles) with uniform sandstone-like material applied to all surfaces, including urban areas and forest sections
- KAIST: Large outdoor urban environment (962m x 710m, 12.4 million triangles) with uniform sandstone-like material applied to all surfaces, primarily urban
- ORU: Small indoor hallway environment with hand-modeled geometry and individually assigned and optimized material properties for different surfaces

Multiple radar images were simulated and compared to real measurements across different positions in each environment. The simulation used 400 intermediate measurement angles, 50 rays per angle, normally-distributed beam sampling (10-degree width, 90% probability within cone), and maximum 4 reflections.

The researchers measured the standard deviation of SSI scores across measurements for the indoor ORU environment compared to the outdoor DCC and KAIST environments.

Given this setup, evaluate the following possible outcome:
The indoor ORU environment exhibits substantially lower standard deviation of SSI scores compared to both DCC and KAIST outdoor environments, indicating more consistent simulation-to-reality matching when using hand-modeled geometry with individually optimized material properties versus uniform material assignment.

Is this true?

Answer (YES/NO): YES